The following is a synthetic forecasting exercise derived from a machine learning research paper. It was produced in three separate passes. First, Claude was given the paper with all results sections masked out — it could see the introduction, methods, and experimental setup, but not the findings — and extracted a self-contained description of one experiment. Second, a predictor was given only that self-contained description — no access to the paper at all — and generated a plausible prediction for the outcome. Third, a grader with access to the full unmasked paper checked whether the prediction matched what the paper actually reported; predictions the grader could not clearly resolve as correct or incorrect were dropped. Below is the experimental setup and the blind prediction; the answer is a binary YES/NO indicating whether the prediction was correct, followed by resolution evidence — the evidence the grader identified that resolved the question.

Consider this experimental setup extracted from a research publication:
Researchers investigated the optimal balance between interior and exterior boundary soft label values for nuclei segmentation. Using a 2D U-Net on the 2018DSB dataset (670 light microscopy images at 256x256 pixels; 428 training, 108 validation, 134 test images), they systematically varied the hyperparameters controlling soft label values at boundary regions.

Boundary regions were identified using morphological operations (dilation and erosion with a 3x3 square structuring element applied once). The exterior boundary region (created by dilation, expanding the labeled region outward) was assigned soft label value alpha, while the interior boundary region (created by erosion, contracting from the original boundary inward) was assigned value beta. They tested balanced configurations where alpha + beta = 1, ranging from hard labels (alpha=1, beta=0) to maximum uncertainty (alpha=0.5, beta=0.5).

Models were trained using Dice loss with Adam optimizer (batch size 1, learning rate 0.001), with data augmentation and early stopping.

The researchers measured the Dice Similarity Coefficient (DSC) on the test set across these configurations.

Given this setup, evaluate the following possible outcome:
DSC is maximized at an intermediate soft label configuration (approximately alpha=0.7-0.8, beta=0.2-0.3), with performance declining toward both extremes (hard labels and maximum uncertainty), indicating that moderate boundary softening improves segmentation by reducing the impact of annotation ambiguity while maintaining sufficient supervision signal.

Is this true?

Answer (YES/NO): NO